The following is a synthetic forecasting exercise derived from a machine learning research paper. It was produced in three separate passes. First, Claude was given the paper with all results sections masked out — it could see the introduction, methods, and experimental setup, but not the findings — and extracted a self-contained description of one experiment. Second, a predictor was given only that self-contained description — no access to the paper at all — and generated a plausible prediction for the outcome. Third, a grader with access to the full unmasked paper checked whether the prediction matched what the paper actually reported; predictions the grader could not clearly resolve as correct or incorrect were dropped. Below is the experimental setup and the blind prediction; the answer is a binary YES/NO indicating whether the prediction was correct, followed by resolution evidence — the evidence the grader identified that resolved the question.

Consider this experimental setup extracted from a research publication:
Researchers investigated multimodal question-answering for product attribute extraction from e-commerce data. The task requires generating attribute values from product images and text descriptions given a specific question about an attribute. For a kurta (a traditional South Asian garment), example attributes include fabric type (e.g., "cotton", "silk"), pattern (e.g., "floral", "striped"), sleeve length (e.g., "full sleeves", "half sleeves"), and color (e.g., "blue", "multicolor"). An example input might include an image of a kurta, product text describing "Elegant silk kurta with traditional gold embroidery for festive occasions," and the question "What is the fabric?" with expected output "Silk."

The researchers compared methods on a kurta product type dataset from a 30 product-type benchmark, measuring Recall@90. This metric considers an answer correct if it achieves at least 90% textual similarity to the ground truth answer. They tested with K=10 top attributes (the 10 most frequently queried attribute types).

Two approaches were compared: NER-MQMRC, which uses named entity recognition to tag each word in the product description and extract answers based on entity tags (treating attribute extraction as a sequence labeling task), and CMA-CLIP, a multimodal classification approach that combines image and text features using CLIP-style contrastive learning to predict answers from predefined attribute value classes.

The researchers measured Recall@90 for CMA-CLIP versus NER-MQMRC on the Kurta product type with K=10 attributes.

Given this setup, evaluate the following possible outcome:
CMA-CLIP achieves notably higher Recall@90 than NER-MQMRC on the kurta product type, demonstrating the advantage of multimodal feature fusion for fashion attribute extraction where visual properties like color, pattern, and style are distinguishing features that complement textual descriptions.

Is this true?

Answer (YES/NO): YES